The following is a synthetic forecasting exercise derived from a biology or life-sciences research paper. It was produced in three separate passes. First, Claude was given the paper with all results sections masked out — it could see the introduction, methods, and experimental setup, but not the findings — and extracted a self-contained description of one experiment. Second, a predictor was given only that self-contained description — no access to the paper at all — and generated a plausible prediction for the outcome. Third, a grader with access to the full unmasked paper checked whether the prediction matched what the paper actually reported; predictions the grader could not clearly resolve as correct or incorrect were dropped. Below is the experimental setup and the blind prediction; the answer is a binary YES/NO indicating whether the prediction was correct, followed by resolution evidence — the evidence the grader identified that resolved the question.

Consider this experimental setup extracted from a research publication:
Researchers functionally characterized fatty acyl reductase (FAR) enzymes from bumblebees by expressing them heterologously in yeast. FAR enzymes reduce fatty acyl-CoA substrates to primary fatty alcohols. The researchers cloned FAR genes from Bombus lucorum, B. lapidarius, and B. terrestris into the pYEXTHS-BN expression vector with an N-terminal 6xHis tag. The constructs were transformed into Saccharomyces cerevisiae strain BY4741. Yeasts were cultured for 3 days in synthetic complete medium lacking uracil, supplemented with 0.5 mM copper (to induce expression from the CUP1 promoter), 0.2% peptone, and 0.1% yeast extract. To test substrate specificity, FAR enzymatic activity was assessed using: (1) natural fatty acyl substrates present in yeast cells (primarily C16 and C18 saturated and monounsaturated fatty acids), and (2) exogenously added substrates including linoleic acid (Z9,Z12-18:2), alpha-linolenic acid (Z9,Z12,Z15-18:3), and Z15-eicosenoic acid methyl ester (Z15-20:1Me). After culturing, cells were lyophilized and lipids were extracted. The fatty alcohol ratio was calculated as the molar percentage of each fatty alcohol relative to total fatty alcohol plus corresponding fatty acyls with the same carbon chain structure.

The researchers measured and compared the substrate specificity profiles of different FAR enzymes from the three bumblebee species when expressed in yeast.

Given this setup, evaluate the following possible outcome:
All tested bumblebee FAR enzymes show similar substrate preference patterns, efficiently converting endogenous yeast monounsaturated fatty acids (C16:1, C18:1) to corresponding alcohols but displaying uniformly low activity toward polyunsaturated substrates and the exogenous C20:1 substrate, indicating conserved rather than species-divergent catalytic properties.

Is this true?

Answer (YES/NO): NO